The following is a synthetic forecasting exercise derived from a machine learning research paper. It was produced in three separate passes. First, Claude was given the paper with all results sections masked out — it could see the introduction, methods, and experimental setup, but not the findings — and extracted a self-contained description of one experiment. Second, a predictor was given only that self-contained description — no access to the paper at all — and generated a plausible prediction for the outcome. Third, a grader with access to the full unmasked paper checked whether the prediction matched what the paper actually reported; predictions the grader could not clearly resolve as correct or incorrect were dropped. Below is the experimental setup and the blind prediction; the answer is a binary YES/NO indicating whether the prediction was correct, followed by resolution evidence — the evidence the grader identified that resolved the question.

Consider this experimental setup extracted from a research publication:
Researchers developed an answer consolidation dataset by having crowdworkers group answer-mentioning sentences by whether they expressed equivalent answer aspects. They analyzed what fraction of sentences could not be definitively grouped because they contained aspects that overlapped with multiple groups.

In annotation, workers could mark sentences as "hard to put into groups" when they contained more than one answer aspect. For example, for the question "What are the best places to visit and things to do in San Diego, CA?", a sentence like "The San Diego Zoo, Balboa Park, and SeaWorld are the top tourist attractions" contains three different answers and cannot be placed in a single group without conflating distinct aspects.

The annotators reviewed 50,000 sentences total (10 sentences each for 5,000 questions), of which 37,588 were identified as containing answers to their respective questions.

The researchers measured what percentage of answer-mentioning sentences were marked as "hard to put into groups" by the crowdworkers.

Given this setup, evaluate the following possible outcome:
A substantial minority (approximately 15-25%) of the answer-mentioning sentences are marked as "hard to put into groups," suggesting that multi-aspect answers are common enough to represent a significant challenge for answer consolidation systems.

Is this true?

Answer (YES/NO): NO